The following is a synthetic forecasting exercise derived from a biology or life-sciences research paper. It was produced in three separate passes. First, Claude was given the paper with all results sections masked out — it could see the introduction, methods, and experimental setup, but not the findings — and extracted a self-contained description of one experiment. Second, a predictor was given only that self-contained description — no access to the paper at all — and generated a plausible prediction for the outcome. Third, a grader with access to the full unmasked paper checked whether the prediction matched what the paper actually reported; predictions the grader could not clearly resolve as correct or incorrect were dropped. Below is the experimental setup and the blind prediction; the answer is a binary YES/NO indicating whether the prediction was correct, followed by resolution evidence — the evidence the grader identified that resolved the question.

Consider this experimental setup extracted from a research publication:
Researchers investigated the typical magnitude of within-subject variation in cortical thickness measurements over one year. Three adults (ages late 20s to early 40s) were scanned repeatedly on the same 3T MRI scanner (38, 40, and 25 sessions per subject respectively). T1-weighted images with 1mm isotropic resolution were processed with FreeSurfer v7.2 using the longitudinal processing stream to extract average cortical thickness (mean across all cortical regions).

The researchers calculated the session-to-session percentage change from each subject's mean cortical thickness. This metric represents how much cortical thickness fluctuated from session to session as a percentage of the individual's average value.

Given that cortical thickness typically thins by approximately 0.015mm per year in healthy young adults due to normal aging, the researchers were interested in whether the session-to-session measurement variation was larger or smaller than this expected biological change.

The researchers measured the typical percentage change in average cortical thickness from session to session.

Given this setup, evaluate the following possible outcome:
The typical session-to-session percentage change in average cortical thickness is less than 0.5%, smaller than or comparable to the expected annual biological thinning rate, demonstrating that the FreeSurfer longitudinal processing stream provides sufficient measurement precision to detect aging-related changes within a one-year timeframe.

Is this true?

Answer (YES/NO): NO